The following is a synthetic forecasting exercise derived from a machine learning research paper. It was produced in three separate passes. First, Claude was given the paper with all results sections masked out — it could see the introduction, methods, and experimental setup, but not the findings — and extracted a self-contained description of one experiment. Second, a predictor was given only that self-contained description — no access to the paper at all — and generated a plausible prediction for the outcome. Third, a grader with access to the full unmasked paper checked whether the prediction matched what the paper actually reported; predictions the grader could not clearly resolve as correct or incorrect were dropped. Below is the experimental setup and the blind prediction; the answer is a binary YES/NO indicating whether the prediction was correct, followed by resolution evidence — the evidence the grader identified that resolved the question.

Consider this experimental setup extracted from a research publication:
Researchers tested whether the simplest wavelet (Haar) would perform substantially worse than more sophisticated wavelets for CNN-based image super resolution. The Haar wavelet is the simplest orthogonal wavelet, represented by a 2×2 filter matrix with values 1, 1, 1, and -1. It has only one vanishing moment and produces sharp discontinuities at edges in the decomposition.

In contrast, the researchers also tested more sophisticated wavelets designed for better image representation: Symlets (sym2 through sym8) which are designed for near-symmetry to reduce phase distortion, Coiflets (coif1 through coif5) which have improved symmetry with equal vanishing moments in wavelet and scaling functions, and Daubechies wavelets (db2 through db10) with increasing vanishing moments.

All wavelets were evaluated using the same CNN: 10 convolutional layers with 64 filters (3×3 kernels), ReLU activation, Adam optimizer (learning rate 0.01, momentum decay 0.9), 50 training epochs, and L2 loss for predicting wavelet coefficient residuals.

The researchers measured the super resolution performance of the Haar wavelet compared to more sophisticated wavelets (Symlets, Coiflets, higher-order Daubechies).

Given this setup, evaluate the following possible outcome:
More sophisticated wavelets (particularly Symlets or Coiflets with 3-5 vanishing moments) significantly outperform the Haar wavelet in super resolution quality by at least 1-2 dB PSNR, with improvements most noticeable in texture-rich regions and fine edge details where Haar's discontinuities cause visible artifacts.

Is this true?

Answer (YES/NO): NO